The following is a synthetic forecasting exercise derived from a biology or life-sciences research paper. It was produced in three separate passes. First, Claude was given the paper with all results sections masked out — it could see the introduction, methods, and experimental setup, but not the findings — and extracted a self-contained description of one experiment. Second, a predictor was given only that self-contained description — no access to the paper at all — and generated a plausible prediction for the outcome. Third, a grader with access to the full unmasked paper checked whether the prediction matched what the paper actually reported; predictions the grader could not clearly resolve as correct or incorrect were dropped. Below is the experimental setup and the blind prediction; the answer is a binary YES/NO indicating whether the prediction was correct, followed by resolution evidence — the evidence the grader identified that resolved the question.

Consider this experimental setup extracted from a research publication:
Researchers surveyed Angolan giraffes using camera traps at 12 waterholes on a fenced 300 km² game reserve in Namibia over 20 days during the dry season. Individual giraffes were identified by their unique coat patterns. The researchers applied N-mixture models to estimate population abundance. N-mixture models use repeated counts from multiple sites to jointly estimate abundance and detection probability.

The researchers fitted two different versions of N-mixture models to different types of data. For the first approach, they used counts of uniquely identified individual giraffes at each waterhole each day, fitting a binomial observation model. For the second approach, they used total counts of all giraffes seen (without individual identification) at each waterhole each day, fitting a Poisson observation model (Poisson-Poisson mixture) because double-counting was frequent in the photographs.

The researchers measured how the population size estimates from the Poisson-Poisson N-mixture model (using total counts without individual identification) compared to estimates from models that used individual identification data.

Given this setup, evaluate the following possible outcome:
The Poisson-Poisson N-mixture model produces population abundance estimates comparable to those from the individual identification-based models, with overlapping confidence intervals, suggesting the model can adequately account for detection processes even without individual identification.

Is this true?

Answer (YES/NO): NO